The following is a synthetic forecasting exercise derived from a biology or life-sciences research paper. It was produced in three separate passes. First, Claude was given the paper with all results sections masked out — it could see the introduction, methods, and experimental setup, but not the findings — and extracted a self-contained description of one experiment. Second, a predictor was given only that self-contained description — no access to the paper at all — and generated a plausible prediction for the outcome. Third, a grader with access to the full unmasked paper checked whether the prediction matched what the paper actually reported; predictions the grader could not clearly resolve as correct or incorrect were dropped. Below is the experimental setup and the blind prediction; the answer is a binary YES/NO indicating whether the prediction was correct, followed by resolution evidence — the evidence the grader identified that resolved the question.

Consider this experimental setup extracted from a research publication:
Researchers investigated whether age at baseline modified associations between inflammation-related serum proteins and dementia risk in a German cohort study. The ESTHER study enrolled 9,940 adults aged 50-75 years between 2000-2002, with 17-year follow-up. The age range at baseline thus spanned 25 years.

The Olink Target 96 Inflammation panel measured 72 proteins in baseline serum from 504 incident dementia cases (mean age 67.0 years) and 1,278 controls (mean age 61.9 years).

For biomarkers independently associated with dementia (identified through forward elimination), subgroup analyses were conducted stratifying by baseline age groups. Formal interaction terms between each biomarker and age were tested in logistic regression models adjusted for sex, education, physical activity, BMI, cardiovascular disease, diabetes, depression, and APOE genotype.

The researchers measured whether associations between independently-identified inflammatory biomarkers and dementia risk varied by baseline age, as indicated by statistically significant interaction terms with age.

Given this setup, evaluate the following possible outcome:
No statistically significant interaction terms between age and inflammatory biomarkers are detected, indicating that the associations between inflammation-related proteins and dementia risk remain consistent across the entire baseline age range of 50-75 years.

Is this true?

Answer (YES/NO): YES